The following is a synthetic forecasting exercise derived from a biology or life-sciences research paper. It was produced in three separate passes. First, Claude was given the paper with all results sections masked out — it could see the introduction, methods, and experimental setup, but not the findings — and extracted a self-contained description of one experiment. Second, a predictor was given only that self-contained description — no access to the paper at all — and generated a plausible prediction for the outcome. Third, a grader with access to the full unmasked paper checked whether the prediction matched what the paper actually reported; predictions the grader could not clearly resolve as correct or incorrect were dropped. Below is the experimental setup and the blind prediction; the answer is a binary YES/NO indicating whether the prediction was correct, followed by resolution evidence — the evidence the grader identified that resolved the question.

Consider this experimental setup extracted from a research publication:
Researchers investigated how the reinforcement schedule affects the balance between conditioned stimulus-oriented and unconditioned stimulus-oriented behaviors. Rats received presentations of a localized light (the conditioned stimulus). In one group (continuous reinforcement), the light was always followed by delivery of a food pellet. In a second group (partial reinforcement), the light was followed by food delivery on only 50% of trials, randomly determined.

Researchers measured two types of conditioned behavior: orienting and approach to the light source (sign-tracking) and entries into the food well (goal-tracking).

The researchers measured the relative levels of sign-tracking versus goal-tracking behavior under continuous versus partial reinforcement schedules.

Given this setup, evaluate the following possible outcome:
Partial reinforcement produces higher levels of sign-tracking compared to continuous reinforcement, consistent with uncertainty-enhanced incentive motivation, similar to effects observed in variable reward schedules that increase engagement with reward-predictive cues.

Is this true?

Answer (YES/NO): YES